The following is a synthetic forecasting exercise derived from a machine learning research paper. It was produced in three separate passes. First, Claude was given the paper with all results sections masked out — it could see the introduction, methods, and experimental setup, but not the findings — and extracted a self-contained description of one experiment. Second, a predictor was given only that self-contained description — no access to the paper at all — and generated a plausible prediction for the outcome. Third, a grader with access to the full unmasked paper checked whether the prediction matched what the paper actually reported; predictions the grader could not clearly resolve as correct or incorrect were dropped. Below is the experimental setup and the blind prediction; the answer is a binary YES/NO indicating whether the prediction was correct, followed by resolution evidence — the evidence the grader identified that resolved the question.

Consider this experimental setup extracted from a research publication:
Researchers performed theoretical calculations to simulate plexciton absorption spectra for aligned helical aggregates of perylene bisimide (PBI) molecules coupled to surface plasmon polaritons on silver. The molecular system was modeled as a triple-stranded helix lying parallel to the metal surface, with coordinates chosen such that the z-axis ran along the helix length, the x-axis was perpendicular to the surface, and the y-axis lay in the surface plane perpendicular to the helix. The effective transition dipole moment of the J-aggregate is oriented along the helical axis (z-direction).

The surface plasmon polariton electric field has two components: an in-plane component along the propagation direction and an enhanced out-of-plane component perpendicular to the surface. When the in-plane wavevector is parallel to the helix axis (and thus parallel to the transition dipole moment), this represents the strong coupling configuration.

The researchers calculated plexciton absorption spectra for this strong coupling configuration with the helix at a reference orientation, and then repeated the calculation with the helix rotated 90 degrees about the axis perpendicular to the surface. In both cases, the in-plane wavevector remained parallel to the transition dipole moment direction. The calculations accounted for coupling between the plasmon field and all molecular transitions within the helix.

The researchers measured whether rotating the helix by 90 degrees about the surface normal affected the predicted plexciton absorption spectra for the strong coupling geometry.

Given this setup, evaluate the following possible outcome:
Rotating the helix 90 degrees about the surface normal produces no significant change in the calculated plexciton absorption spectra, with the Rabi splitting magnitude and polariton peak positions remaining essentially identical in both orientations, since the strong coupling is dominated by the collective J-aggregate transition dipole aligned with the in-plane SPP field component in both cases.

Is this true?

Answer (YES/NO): NO